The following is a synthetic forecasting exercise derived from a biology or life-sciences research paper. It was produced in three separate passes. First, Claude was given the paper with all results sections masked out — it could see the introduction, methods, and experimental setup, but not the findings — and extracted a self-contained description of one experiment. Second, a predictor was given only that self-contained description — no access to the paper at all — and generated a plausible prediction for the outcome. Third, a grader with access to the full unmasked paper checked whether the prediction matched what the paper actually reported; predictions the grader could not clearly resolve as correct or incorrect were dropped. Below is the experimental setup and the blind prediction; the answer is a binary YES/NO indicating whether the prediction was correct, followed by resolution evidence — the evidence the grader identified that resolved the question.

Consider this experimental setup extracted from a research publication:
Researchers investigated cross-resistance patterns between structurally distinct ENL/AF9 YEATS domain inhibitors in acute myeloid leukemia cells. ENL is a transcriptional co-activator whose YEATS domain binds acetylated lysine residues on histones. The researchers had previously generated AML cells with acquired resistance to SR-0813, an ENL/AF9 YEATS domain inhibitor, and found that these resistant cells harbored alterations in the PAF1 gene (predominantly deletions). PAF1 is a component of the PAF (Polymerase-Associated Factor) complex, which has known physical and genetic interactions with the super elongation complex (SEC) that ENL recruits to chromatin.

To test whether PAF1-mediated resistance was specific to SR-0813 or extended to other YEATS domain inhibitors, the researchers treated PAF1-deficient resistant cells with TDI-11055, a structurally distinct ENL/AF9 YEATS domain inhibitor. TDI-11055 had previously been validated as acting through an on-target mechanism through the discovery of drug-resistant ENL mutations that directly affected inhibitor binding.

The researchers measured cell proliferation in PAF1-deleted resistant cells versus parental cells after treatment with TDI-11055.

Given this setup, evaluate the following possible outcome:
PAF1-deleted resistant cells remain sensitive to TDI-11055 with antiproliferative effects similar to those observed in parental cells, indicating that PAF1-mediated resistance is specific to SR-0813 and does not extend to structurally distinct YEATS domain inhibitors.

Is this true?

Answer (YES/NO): NO